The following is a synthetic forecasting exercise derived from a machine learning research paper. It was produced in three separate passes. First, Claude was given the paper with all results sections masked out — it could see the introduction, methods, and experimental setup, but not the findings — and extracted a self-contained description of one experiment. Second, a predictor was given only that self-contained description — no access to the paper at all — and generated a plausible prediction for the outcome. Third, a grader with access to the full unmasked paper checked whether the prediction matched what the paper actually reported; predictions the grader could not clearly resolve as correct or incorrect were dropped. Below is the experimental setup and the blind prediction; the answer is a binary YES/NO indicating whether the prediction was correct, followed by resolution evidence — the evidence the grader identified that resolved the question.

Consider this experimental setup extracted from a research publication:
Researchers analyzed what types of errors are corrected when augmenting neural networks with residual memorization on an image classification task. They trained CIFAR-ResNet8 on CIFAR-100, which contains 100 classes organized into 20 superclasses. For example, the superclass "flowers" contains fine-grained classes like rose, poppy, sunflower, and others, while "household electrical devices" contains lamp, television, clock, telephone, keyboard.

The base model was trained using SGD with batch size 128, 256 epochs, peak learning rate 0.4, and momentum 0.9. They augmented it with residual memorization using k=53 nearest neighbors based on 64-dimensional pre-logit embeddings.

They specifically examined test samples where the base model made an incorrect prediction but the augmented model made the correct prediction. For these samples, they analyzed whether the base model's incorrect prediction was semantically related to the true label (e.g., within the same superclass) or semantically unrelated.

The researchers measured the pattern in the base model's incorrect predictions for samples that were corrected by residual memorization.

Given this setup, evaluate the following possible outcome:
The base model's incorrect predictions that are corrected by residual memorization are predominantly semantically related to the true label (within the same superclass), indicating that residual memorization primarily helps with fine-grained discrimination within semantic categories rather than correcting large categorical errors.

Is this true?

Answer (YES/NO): YES